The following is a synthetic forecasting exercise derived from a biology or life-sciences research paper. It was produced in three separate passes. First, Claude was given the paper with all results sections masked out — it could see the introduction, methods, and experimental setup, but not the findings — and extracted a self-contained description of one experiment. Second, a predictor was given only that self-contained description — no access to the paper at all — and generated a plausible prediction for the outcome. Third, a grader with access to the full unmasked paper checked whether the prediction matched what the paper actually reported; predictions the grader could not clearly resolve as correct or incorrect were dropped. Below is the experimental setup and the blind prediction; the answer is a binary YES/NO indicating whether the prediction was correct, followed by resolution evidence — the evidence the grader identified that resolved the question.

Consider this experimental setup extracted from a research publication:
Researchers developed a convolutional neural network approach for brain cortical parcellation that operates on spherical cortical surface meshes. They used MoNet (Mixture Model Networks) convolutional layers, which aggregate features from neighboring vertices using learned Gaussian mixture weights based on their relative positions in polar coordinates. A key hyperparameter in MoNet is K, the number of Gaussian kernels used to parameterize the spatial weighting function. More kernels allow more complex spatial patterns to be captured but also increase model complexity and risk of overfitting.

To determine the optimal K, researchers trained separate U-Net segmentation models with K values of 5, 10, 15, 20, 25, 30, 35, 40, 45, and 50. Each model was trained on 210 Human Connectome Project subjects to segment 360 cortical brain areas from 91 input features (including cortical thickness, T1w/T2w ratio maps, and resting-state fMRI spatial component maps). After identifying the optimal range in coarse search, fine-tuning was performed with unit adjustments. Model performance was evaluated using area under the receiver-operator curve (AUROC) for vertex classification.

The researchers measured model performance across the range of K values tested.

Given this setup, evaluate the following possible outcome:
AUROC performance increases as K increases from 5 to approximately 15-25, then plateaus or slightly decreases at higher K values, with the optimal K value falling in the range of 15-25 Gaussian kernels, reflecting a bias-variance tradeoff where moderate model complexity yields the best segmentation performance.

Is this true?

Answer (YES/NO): NO